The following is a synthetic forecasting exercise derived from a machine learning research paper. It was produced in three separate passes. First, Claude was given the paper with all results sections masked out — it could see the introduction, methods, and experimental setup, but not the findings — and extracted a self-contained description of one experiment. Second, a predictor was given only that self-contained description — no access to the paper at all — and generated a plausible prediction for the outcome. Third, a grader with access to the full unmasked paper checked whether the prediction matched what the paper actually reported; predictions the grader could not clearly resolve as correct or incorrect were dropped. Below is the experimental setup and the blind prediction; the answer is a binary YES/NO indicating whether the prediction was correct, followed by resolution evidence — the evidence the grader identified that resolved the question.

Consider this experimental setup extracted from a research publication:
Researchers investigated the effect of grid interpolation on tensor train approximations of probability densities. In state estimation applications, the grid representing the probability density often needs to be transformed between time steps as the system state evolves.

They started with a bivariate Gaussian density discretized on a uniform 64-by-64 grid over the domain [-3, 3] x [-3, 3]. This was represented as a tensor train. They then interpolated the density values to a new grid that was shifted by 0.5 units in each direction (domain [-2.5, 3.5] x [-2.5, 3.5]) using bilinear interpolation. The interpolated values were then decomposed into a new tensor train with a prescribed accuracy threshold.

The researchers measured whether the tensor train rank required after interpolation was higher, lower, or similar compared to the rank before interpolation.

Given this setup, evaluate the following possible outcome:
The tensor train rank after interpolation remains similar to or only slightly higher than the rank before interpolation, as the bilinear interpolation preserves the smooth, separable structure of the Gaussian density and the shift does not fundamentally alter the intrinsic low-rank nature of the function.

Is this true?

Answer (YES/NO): NO